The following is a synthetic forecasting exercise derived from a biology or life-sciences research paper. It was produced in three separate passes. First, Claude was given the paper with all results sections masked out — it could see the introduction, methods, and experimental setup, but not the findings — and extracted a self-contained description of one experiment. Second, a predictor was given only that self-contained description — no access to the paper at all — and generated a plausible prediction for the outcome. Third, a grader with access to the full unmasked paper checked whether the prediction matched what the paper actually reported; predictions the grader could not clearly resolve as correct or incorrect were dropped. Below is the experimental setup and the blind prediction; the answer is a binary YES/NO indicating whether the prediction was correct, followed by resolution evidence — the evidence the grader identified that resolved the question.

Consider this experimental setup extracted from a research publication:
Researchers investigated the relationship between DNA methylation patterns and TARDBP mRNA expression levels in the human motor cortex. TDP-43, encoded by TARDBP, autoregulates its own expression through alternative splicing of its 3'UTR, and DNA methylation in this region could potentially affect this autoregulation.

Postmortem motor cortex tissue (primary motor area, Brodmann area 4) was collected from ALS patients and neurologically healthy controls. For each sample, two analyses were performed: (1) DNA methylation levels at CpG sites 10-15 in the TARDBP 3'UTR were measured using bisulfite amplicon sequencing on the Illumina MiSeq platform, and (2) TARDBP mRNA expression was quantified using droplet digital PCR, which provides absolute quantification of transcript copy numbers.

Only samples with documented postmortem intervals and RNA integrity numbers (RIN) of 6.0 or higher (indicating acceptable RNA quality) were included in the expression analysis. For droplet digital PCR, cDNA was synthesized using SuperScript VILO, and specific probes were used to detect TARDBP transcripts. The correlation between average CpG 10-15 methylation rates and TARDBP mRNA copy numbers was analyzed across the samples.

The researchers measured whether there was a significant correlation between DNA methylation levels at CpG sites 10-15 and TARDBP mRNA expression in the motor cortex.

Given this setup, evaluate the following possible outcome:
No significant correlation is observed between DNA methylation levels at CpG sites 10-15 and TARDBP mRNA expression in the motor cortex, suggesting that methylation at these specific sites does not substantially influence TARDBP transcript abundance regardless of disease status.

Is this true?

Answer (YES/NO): NO